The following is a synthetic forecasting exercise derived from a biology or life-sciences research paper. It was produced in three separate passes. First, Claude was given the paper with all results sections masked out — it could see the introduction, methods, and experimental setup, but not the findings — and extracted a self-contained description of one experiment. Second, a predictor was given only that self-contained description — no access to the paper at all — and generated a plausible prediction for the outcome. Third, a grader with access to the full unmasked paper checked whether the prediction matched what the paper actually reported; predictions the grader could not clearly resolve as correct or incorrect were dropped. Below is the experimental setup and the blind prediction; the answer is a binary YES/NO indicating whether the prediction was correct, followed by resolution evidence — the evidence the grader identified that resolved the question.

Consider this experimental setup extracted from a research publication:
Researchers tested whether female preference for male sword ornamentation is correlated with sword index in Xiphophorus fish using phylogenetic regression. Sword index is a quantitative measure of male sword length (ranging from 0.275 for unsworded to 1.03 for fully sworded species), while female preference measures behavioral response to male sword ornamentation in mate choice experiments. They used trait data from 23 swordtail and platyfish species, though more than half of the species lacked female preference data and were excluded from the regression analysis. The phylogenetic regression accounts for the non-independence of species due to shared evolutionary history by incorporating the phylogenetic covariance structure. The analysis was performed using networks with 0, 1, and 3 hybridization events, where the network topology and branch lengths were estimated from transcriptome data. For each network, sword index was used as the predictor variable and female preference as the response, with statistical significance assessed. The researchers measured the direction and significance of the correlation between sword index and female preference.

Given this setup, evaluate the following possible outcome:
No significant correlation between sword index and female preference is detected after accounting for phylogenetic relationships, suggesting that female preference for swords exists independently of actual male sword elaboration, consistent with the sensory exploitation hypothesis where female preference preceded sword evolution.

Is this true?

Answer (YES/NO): NO